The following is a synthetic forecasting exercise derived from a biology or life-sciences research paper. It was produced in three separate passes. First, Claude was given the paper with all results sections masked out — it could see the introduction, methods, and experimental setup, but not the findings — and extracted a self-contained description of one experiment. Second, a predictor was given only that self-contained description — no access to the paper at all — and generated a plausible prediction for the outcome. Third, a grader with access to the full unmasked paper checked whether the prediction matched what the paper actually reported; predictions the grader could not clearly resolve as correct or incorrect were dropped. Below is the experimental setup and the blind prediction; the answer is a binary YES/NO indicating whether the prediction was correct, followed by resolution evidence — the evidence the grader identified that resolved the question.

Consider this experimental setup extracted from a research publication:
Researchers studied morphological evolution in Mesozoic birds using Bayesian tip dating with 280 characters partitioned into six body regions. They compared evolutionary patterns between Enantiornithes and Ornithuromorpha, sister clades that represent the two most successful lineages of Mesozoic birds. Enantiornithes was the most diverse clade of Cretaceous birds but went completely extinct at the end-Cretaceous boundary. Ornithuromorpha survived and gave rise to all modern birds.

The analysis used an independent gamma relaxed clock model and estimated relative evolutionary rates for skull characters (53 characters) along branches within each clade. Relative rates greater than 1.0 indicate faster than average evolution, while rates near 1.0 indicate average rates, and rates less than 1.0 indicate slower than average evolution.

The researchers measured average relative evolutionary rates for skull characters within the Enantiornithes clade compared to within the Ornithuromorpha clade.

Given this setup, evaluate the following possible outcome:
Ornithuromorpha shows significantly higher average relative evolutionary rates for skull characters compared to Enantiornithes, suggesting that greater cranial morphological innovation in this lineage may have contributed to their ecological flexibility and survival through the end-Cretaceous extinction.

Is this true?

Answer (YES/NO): NO